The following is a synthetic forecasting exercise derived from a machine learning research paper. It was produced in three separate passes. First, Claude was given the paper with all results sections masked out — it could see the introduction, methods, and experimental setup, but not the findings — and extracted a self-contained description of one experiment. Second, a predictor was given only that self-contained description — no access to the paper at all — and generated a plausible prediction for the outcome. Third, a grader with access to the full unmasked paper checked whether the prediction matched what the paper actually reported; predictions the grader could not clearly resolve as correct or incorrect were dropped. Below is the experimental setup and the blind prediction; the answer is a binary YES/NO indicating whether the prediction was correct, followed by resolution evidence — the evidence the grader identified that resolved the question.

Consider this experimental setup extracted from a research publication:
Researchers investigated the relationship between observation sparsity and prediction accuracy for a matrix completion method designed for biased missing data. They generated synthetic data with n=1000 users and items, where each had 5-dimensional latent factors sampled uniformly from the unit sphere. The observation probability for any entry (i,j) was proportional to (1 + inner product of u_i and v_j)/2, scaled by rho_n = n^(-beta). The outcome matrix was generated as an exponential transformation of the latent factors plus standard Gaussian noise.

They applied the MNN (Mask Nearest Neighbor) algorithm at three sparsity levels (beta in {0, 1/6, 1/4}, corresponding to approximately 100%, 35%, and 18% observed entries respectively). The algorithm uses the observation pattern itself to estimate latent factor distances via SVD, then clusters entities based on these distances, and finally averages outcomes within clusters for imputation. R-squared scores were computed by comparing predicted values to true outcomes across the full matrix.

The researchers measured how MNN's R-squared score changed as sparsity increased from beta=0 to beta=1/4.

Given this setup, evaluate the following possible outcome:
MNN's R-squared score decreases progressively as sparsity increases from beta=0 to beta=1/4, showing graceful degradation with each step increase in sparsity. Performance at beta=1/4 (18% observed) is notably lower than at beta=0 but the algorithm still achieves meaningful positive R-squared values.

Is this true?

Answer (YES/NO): YES